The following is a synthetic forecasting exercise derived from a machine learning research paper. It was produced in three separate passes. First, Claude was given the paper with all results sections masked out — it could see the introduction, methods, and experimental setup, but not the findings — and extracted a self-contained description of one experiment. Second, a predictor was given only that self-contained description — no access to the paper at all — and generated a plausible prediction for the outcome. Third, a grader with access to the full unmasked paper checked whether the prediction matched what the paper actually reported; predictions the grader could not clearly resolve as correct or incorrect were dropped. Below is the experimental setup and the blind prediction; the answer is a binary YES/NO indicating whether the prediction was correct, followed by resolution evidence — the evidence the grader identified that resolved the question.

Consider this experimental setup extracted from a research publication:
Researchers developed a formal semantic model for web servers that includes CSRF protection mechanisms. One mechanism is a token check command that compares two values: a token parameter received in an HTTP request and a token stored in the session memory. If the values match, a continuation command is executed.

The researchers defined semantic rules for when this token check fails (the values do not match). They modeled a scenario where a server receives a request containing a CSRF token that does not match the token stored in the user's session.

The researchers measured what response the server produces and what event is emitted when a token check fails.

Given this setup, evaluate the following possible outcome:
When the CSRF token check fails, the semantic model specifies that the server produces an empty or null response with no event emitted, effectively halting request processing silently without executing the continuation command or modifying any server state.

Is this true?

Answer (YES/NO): NO